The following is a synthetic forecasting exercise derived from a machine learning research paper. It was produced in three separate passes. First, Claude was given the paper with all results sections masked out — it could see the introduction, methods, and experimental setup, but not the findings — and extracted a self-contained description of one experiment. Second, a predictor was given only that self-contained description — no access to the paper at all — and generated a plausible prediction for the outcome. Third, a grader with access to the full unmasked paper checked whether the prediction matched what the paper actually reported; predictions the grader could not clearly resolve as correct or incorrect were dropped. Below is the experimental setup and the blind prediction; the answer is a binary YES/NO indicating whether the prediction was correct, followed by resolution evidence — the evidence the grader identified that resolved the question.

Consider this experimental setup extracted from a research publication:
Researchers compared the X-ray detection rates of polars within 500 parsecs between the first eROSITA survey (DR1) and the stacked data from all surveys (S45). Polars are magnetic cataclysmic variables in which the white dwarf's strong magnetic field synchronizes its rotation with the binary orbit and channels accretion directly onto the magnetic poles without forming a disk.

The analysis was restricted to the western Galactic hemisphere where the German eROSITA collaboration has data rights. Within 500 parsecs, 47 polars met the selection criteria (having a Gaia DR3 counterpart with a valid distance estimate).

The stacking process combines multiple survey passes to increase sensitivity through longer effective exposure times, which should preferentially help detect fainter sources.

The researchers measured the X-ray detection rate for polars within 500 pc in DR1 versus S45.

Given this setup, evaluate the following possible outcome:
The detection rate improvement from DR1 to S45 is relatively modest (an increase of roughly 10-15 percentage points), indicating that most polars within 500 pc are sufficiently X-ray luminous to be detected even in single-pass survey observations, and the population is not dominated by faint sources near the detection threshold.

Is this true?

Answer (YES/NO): NO